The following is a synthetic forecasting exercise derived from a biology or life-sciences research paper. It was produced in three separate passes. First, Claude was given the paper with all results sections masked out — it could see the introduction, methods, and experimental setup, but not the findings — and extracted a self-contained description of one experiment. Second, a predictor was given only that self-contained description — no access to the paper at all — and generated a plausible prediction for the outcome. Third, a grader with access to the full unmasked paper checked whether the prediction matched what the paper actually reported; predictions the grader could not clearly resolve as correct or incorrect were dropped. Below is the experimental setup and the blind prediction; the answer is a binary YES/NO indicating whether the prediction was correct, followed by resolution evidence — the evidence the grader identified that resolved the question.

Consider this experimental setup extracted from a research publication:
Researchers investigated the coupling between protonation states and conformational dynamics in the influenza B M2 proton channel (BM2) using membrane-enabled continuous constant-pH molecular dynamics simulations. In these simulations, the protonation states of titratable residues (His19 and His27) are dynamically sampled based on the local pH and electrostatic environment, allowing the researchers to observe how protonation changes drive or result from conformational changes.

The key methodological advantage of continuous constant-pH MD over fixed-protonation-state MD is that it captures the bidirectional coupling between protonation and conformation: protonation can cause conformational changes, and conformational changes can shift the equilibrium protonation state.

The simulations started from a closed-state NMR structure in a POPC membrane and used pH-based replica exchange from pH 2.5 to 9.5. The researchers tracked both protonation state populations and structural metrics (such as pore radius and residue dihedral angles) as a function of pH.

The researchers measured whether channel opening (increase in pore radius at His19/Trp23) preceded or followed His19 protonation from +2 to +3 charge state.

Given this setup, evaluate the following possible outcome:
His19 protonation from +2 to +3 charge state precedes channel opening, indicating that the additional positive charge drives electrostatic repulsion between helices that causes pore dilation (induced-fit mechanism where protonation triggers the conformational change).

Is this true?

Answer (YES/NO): YES